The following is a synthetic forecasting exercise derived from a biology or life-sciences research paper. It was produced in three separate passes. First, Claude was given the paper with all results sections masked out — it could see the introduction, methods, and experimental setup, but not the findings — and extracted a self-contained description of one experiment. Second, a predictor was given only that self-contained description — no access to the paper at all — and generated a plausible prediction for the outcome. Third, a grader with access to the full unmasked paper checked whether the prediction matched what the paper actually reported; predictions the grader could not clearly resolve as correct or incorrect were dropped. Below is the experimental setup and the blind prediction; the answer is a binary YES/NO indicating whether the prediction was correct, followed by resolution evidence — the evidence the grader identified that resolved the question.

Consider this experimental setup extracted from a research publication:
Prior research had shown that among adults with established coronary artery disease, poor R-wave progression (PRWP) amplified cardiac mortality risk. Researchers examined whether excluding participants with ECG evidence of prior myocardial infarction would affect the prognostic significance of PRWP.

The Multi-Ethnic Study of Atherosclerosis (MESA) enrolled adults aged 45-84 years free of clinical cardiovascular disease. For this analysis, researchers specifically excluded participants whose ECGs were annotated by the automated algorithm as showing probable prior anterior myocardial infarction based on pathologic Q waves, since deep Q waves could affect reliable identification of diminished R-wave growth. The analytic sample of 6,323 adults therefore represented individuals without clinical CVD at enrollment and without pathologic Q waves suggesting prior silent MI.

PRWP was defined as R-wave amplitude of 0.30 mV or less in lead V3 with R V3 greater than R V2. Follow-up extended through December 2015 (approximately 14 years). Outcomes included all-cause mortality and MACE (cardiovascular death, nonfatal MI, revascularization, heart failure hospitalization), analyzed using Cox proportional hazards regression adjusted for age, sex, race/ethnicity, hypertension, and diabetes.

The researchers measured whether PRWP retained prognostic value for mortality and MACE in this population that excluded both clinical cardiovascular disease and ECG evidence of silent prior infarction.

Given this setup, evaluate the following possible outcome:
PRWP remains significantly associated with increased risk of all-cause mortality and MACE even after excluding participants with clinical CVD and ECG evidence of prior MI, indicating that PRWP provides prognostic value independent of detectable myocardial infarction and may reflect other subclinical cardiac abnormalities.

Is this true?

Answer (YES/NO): NO